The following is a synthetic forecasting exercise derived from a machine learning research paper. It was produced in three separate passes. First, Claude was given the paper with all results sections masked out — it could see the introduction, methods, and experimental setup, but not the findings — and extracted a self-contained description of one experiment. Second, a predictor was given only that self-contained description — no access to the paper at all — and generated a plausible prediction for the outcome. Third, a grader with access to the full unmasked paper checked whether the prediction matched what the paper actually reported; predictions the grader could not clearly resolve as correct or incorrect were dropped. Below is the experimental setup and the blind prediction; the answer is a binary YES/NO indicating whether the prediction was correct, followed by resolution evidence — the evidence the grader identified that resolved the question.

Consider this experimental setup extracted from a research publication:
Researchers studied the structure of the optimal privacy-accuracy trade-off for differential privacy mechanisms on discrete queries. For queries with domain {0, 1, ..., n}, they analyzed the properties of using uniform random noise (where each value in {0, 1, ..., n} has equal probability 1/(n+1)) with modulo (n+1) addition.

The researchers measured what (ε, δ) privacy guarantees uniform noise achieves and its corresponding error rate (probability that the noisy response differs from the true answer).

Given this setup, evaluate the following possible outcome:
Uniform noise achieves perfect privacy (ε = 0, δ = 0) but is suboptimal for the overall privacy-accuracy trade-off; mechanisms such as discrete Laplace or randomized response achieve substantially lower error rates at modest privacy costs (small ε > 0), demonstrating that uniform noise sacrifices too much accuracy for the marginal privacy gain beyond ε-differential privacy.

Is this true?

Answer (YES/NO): YES